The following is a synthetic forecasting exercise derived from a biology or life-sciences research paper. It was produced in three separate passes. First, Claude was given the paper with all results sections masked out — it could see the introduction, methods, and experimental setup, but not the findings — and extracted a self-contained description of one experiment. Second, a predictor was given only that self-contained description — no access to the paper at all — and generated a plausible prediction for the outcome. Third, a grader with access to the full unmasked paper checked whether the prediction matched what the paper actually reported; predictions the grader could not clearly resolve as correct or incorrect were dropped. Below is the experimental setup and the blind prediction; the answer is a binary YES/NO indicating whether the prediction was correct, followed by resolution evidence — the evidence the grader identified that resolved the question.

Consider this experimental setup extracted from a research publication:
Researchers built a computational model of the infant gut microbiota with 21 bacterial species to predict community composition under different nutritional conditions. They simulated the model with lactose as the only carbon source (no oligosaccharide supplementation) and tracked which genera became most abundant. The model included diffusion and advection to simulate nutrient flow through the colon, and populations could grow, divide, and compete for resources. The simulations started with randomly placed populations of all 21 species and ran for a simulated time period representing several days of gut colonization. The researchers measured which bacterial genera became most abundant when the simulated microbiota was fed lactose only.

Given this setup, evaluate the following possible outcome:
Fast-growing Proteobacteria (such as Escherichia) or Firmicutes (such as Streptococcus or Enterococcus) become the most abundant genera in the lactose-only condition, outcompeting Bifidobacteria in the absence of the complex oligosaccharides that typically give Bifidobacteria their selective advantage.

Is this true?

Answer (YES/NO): NO